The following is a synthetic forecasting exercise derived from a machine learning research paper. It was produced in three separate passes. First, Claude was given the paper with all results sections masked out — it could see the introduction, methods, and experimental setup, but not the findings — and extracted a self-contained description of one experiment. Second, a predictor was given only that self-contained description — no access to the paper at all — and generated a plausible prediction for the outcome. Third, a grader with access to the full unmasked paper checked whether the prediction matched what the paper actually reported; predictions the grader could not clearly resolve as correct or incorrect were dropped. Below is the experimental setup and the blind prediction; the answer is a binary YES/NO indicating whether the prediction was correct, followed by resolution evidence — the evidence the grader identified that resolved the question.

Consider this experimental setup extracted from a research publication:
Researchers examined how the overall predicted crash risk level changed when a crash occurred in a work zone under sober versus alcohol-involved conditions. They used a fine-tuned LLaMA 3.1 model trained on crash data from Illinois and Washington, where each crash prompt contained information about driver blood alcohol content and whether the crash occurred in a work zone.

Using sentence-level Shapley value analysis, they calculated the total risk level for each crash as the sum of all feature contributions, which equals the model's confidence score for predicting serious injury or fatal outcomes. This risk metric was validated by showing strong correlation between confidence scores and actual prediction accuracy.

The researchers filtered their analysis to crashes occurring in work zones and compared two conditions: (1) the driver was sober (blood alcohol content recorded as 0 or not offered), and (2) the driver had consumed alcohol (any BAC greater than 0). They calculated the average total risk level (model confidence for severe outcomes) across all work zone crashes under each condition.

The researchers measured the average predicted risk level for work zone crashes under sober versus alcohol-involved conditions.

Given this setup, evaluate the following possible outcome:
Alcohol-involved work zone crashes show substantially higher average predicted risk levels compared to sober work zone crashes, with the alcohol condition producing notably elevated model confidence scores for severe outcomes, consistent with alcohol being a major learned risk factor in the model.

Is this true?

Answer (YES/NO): YES